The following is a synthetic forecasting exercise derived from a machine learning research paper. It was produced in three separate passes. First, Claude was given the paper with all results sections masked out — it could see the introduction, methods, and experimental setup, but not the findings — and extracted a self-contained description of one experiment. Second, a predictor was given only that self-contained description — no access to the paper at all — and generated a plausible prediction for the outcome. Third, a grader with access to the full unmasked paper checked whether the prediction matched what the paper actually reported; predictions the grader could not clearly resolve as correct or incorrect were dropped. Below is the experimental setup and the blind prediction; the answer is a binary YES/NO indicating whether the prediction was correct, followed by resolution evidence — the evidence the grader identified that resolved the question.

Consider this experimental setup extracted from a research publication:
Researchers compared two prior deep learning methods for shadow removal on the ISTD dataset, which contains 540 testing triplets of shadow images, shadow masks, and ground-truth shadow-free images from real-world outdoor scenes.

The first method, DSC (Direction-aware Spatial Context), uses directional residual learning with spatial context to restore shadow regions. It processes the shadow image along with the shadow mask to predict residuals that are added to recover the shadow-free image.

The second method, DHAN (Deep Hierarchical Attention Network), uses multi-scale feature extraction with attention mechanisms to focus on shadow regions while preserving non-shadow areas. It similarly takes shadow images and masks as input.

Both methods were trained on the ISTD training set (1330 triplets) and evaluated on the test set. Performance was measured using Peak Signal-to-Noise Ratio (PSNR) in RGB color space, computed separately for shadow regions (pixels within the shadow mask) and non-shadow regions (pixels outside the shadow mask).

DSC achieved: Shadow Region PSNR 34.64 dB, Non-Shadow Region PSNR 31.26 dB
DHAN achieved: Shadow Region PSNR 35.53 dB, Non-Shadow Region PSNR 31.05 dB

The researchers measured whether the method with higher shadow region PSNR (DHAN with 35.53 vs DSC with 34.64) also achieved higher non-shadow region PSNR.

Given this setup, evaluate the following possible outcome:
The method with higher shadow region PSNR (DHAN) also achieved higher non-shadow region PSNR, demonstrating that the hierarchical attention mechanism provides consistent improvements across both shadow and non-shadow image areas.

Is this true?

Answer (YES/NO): NO